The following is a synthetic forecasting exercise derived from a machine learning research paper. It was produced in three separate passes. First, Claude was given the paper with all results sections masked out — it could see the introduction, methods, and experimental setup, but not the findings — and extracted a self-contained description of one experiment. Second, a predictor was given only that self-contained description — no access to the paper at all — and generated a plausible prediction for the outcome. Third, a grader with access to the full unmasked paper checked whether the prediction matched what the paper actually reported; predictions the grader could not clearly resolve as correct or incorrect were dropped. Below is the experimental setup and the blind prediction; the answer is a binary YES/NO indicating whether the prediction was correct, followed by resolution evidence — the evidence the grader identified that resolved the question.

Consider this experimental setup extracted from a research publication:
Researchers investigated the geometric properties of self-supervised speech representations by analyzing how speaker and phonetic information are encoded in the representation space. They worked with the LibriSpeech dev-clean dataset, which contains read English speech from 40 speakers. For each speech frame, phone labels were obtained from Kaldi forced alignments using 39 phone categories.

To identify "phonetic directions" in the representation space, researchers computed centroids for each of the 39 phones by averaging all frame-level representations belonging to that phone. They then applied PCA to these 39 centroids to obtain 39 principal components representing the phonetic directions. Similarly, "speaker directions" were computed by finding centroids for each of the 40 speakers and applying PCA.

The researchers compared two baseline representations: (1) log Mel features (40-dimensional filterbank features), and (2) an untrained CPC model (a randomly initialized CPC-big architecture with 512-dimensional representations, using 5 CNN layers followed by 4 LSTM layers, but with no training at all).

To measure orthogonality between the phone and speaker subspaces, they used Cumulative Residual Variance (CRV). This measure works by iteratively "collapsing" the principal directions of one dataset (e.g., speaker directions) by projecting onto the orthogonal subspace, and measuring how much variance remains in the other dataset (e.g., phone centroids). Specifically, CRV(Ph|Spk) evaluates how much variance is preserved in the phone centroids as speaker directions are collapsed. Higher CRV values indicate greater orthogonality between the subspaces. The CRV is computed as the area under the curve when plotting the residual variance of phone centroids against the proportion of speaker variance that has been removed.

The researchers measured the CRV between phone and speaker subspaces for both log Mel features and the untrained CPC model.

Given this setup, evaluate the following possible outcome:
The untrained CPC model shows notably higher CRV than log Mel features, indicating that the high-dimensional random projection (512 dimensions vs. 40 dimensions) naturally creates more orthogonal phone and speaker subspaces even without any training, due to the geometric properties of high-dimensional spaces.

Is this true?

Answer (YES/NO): NO